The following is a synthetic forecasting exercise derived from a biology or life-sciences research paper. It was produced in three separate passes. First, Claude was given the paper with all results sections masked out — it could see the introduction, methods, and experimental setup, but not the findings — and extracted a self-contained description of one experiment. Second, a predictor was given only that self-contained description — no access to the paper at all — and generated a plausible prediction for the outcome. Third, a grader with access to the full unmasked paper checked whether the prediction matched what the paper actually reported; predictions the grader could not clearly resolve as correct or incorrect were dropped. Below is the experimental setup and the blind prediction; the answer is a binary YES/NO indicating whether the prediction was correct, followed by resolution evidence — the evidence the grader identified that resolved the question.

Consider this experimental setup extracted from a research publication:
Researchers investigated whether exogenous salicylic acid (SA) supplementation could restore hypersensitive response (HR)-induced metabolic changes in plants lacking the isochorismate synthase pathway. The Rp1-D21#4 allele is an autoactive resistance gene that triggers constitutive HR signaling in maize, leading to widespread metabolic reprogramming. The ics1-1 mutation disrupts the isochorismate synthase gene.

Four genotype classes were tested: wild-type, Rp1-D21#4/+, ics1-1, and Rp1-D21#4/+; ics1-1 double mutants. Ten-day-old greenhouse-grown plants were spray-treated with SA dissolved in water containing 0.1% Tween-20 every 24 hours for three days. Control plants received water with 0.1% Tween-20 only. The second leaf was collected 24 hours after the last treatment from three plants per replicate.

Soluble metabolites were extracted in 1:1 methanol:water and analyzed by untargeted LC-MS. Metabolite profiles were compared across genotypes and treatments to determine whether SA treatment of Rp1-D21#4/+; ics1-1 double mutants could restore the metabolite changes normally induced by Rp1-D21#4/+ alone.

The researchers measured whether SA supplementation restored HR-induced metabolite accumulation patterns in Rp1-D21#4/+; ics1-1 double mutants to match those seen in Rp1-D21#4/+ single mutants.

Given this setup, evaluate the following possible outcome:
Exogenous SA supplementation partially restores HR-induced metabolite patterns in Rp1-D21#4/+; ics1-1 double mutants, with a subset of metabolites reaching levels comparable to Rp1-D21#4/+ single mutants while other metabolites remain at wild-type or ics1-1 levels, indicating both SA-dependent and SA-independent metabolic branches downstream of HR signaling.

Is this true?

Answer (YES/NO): NO